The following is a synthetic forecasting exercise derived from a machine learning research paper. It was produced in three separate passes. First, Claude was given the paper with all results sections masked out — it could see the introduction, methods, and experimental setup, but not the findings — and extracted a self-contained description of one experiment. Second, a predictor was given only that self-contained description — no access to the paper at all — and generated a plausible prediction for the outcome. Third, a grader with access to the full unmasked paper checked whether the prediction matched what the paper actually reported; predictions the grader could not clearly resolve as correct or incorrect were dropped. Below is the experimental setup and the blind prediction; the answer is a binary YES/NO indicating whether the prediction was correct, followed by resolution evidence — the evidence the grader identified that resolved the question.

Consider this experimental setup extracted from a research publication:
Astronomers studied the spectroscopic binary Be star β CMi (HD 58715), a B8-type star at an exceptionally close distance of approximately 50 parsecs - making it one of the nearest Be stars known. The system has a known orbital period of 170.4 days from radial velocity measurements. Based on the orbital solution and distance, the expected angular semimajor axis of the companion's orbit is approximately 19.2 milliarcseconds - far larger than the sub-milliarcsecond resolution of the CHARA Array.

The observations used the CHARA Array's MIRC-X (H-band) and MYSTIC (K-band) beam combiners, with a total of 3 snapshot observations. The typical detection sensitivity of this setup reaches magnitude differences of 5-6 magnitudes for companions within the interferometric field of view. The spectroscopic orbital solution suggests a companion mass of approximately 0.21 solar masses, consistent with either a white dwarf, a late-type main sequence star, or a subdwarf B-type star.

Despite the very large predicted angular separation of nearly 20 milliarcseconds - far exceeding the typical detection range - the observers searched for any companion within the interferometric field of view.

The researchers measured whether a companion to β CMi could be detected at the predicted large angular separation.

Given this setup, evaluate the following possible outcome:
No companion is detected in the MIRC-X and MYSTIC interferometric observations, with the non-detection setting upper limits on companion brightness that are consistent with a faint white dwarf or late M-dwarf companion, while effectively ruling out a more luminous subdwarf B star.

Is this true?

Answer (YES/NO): YES